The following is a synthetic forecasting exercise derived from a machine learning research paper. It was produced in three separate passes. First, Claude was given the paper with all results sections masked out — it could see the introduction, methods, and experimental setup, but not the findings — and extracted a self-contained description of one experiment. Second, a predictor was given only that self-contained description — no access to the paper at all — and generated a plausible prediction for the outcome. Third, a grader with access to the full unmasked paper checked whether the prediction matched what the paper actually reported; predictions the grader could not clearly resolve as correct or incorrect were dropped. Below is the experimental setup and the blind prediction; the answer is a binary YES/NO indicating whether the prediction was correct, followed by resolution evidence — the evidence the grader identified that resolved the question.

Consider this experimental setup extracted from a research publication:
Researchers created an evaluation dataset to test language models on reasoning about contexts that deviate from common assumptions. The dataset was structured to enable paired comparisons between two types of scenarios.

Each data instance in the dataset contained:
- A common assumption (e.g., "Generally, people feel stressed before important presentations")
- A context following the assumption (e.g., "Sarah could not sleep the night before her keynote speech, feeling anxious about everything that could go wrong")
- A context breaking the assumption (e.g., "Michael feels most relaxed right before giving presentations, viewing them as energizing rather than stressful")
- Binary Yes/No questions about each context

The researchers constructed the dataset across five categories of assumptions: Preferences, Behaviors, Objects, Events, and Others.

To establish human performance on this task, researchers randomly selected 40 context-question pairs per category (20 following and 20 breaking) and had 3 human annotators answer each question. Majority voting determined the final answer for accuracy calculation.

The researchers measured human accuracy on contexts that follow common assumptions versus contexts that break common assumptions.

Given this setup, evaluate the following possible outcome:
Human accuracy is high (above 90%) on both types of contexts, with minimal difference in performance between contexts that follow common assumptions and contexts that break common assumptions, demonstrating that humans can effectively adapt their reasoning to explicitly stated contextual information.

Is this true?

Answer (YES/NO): YES